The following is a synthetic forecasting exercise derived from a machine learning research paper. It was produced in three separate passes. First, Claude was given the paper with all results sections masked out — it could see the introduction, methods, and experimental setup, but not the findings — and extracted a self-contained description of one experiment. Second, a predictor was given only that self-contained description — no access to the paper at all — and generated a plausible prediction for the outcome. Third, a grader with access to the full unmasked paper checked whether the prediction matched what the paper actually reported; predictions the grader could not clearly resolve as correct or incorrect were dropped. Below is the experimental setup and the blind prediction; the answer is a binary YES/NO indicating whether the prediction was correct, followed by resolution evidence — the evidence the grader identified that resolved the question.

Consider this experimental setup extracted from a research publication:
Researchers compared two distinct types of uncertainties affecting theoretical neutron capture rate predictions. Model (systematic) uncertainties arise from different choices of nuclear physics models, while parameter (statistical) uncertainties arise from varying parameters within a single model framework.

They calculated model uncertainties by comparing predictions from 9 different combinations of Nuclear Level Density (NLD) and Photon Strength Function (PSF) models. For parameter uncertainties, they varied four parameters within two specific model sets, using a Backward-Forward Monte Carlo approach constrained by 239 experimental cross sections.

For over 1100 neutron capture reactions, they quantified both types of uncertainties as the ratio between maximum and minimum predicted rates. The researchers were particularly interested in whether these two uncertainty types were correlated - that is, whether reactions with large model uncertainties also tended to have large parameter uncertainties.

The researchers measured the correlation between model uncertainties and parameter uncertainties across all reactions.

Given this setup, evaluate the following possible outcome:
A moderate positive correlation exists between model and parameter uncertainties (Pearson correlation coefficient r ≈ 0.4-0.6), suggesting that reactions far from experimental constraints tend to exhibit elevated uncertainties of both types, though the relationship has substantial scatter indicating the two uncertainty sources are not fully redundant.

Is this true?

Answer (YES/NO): NO